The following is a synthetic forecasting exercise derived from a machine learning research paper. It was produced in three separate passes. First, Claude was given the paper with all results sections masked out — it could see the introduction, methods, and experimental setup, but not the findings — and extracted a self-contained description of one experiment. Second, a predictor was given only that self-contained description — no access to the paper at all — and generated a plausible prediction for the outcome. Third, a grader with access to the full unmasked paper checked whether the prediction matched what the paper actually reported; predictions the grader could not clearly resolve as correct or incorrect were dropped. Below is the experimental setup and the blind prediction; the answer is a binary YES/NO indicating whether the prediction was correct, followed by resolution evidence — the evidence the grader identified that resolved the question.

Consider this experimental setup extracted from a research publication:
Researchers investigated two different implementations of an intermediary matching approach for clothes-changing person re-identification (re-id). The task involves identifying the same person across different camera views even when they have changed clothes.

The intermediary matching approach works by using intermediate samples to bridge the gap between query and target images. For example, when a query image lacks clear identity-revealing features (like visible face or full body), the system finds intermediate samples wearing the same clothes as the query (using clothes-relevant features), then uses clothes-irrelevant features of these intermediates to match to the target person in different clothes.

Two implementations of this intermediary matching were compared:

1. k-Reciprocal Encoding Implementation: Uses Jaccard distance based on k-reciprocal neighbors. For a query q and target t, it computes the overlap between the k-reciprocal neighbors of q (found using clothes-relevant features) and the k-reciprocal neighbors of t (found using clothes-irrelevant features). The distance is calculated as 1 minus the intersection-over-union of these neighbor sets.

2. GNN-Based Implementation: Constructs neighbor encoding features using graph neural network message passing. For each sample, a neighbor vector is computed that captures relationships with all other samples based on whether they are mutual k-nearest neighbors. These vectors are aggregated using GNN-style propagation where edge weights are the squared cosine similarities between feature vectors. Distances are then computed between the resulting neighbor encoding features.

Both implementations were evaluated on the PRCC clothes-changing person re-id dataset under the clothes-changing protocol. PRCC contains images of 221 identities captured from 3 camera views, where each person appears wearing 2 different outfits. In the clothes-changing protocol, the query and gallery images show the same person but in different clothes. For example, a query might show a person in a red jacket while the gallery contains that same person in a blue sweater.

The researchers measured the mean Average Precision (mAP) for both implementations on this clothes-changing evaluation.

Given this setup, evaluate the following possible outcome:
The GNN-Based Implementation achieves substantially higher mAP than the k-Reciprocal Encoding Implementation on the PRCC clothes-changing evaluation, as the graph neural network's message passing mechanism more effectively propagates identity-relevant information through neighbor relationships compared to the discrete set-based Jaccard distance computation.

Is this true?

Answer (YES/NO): NO